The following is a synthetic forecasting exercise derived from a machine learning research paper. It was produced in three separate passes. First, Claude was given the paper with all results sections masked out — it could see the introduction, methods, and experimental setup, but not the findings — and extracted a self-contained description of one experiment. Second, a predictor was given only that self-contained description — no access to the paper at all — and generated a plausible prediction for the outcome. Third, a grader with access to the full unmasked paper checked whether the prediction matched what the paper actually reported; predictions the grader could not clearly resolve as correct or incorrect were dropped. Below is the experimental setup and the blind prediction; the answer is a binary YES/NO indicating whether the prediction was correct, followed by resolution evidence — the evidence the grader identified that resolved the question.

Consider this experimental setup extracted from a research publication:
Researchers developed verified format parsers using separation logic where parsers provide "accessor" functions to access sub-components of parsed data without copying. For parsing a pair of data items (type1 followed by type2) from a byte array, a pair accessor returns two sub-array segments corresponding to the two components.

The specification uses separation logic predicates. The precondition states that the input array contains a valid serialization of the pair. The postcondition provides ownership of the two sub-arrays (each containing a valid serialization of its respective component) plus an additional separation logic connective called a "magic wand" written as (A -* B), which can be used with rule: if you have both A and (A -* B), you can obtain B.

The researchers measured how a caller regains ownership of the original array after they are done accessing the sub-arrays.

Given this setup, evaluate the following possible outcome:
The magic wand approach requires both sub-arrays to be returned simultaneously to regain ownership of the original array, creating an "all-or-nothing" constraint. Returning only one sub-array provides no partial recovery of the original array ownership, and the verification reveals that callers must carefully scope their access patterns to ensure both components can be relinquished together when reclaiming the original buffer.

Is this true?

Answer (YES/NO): NO